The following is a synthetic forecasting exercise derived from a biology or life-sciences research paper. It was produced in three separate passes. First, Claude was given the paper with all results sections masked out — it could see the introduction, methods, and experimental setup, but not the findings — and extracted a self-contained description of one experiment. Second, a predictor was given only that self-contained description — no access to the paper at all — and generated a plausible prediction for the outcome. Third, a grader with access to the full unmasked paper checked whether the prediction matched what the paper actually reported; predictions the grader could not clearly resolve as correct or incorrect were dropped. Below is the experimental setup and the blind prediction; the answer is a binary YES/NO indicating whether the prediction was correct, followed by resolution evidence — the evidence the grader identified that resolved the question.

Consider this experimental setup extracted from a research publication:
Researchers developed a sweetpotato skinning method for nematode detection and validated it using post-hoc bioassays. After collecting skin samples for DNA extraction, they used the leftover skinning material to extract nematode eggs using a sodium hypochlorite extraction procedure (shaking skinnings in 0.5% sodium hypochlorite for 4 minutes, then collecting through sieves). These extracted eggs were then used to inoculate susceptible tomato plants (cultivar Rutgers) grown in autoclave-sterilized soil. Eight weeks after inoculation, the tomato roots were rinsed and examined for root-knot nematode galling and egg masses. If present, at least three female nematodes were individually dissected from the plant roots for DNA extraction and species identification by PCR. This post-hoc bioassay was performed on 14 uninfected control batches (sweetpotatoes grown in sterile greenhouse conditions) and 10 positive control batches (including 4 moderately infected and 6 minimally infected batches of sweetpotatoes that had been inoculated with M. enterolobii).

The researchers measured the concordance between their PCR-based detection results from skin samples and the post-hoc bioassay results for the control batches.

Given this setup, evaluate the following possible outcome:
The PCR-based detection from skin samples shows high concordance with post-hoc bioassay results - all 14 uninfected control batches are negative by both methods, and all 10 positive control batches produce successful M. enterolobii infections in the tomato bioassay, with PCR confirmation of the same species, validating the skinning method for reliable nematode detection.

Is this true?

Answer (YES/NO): NO